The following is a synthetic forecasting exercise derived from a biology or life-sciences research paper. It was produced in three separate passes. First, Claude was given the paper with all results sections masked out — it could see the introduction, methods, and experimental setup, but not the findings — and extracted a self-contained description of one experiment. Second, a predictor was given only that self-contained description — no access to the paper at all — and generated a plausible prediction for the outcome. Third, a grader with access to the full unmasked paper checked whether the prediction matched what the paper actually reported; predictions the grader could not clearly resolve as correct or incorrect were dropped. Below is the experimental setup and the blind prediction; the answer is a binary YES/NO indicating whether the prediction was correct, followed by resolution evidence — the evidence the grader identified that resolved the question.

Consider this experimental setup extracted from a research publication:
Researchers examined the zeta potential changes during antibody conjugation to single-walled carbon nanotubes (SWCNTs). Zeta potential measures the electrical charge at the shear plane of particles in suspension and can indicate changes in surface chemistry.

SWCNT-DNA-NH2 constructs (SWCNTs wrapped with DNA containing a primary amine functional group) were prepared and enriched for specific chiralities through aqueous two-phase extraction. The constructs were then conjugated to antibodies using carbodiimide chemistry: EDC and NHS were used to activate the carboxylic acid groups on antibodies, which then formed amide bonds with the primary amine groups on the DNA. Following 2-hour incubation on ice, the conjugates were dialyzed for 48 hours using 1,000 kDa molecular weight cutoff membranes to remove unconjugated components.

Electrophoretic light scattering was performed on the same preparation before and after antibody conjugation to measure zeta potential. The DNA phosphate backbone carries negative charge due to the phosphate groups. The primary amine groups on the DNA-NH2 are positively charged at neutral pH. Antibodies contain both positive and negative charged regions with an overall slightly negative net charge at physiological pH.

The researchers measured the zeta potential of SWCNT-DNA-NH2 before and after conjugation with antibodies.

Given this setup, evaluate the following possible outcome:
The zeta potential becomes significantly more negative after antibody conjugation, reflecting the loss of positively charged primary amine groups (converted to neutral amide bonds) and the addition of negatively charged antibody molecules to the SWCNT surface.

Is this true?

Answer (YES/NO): NO